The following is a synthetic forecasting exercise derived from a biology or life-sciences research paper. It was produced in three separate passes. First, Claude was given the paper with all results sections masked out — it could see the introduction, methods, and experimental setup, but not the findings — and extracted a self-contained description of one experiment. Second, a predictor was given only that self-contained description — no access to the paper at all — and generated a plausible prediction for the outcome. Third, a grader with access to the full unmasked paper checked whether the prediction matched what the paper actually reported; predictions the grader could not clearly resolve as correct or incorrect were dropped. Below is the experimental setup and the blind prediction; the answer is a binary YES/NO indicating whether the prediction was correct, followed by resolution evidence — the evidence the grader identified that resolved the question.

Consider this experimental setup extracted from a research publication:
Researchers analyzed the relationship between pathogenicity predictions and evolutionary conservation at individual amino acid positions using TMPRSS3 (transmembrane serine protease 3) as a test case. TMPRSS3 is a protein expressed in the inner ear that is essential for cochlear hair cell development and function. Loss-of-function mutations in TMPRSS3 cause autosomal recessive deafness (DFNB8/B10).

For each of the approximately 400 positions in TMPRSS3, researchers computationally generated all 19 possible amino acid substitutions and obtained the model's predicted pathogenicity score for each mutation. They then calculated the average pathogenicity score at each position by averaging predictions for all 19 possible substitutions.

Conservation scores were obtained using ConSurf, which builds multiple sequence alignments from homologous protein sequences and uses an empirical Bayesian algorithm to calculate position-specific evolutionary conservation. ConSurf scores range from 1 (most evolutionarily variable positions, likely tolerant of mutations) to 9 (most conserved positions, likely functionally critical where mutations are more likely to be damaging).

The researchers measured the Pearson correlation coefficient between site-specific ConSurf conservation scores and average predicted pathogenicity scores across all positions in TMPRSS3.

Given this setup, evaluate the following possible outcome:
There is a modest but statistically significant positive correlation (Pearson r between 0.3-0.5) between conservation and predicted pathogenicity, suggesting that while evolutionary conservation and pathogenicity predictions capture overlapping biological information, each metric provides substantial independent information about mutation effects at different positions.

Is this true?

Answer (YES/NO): NO